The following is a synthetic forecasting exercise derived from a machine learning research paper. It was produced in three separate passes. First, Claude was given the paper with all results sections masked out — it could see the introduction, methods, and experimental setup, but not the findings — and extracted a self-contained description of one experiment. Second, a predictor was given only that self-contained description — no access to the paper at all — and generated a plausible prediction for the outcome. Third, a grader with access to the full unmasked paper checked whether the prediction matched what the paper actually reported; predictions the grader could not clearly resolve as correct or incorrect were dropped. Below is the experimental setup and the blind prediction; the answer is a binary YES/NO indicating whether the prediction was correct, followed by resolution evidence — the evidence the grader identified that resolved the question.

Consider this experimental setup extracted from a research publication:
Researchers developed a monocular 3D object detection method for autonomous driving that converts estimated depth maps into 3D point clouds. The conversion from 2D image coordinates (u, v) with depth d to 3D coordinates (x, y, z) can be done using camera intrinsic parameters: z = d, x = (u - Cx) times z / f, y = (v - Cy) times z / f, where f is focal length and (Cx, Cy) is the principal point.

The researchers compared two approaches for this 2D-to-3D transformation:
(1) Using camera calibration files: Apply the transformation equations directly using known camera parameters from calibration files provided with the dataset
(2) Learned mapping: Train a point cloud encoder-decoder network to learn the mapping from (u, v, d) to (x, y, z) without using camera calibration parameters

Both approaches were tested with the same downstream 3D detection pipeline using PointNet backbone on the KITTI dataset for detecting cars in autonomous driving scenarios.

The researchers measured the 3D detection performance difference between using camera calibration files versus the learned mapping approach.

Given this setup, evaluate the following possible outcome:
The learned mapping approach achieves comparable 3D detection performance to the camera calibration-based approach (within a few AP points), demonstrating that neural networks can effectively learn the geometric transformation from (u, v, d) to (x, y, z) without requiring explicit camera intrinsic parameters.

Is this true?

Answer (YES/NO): YES